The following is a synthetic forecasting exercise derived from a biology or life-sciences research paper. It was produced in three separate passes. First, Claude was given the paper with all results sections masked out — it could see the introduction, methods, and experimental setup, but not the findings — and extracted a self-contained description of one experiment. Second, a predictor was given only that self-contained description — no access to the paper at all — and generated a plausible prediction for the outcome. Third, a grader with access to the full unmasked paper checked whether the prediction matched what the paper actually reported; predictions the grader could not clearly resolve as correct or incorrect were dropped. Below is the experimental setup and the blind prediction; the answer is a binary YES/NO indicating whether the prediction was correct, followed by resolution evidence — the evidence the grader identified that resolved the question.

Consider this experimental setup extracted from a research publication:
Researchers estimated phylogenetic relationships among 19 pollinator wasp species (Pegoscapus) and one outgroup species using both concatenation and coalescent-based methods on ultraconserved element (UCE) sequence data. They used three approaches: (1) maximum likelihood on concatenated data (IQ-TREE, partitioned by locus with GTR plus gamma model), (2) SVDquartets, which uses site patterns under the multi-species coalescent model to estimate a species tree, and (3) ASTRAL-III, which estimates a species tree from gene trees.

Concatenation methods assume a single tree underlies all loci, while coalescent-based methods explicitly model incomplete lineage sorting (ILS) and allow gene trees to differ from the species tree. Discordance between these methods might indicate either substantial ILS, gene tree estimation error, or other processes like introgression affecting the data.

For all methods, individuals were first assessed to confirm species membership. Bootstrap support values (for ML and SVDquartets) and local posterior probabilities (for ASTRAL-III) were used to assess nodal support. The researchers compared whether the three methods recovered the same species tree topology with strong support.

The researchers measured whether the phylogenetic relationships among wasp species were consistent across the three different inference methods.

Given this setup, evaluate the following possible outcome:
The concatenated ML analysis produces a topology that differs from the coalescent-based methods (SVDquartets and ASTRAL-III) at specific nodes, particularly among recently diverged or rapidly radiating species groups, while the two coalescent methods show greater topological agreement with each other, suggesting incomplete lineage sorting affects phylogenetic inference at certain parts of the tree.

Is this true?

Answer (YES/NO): NO